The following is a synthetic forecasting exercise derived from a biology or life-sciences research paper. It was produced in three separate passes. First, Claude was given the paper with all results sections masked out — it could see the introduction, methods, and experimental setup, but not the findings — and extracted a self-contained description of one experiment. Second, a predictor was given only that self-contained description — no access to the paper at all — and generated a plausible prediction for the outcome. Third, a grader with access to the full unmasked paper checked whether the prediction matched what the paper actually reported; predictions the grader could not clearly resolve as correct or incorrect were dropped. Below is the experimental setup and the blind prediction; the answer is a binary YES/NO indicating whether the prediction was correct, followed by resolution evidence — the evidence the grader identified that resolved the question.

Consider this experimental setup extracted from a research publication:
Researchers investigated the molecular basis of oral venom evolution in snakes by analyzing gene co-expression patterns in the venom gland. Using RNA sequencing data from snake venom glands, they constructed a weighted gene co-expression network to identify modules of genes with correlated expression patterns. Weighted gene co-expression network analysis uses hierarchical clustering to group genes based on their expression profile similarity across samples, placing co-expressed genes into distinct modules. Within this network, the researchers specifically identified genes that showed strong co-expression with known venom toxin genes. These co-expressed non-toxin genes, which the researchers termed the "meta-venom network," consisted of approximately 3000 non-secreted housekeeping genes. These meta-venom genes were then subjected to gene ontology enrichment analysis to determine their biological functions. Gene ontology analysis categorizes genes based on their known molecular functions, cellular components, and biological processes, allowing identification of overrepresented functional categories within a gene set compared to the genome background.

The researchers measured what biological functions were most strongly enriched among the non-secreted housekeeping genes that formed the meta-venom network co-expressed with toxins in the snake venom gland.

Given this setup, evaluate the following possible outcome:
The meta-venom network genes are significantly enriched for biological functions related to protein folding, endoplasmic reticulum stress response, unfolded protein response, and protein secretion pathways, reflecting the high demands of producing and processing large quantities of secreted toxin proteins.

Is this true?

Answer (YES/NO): YES